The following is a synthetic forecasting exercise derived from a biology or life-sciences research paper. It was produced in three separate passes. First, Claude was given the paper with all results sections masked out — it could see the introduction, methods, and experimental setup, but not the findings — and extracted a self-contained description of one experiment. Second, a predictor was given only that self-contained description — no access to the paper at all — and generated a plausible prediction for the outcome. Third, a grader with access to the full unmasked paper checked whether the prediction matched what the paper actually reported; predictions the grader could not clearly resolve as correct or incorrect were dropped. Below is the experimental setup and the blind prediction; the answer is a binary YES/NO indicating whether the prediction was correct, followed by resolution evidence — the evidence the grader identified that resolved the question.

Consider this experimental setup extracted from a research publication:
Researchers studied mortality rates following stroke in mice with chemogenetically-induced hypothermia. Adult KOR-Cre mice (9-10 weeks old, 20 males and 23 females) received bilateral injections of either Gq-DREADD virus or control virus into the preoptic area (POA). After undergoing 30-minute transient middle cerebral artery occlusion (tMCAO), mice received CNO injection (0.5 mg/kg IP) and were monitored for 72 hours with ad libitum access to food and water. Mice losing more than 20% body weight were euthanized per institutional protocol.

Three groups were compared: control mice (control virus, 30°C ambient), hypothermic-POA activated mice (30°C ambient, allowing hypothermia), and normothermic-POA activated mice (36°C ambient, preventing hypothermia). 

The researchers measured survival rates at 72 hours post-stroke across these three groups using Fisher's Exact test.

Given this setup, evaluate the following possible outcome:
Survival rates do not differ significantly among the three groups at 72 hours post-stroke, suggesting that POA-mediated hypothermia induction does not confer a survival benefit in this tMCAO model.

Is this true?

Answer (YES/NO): YES